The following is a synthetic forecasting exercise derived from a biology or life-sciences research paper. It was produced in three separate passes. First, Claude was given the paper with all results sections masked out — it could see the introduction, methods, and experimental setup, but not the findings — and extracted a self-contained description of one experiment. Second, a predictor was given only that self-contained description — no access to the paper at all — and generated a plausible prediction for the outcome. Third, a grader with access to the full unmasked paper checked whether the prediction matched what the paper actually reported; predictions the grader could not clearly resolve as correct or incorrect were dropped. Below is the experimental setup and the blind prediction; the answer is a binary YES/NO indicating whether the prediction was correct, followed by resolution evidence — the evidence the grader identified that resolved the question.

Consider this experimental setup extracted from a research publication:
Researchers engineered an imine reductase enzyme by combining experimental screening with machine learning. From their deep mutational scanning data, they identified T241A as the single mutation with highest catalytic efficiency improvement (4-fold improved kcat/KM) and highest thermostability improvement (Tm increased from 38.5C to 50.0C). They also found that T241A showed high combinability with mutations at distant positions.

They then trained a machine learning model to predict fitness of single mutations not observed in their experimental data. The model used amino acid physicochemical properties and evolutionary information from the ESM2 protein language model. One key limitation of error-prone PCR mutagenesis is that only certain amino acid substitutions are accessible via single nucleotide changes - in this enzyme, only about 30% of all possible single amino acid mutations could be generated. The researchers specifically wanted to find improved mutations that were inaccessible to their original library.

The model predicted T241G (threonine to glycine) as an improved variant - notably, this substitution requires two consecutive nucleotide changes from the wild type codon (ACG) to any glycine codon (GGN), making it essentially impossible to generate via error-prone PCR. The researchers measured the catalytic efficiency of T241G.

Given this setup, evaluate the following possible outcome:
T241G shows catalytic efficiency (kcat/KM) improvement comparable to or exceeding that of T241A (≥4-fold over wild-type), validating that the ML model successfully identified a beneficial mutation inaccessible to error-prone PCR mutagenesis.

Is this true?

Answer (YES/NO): YES